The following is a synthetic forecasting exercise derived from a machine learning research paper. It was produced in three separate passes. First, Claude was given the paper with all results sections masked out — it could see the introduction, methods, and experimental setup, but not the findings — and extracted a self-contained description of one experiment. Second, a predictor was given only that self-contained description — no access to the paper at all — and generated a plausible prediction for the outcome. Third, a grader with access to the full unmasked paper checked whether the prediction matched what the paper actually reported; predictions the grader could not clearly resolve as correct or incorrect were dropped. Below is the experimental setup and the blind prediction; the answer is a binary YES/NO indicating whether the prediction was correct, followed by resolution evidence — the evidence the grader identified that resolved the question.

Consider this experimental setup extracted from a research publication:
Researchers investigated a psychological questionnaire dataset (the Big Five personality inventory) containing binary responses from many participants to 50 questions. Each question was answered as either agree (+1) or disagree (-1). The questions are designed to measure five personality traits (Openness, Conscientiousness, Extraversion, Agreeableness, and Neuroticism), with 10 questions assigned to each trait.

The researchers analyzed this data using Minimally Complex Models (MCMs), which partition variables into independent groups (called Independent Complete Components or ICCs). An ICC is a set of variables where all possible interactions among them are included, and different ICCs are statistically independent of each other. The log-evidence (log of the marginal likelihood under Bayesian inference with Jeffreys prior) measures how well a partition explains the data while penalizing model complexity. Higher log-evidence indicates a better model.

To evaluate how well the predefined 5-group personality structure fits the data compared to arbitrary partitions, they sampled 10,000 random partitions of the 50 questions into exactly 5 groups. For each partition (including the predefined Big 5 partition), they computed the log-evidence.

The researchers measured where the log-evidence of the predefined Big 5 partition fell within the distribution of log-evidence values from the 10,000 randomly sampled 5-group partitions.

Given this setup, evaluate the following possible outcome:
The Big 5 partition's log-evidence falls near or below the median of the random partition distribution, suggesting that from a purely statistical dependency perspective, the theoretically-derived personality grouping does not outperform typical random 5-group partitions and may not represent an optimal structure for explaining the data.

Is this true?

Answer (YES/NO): NO